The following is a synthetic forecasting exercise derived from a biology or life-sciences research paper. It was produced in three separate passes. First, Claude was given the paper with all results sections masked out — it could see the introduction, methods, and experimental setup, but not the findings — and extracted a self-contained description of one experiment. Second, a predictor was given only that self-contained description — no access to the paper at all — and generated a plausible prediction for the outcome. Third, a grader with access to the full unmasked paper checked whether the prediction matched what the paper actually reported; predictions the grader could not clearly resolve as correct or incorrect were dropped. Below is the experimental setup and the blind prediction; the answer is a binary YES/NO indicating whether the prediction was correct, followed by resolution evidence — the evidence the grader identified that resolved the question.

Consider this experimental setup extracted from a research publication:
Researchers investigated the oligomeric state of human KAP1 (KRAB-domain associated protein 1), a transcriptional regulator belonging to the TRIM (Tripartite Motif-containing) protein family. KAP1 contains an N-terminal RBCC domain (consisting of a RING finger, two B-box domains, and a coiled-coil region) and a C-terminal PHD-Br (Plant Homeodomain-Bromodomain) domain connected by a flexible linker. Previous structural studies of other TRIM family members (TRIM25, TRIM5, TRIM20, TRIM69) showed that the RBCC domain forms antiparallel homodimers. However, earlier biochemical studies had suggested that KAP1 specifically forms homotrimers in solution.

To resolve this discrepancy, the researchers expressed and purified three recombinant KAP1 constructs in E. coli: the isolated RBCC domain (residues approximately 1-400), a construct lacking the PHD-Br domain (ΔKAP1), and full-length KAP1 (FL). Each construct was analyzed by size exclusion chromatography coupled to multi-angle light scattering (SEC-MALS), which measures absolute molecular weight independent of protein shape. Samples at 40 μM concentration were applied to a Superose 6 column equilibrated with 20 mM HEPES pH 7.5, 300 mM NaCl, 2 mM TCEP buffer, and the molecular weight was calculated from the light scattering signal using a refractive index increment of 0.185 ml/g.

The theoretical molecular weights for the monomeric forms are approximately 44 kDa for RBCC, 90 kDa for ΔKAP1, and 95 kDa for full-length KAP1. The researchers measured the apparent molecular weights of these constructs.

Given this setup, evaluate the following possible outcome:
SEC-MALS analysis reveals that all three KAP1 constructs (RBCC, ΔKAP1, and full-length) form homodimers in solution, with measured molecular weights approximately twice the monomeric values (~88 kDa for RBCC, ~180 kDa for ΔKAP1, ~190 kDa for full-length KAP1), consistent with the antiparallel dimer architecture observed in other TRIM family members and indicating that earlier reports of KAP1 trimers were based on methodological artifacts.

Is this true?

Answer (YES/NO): YES